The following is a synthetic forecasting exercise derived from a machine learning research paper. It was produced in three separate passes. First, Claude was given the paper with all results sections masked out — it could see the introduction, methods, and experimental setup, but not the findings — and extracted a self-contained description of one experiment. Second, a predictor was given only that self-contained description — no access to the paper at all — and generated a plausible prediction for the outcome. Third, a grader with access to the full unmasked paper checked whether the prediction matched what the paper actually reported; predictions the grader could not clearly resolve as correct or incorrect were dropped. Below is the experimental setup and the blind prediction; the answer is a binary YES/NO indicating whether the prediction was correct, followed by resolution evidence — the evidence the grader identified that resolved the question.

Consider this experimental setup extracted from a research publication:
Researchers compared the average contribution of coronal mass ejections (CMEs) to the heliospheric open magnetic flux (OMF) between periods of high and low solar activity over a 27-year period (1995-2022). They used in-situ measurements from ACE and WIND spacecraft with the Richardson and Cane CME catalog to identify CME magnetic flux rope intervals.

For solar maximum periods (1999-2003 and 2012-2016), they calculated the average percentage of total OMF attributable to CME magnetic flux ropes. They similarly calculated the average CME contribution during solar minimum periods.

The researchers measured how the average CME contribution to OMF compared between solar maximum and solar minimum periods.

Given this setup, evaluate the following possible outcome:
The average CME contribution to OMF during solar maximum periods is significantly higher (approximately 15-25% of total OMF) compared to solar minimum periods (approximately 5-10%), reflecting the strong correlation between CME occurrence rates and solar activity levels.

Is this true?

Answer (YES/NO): NO